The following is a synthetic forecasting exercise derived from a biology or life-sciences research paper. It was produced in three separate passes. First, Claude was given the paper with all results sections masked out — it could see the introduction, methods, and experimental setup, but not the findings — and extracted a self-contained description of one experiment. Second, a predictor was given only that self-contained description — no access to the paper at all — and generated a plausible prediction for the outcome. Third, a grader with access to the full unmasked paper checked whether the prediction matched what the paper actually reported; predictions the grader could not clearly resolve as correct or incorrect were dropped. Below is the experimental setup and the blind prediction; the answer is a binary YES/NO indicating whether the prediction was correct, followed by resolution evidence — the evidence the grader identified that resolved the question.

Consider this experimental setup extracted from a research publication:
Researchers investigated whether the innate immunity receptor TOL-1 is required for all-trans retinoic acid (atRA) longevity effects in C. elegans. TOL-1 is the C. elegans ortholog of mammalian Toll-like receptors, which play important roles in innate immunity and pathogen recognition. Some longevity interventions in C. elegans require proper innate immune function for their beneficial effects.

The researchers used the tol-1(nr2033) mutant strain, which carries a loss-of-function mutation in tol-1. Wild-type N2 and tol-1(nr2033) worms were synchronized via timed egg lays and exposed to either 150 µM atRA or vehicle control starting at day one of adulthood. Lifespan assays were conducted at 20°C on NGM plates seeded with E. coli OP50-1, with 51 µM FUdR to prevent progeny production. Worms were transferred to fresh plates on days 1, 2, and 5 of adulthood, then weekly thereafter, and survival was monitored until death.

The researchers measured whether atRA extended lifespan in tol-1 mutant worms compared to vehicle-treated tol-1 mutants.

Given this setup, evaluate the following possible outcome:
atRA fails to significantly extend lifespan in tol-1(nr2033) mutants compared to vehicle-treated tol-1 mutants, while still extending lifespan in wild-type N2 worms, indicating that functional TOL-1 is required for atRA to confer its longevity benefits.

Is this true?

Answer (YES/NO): NO